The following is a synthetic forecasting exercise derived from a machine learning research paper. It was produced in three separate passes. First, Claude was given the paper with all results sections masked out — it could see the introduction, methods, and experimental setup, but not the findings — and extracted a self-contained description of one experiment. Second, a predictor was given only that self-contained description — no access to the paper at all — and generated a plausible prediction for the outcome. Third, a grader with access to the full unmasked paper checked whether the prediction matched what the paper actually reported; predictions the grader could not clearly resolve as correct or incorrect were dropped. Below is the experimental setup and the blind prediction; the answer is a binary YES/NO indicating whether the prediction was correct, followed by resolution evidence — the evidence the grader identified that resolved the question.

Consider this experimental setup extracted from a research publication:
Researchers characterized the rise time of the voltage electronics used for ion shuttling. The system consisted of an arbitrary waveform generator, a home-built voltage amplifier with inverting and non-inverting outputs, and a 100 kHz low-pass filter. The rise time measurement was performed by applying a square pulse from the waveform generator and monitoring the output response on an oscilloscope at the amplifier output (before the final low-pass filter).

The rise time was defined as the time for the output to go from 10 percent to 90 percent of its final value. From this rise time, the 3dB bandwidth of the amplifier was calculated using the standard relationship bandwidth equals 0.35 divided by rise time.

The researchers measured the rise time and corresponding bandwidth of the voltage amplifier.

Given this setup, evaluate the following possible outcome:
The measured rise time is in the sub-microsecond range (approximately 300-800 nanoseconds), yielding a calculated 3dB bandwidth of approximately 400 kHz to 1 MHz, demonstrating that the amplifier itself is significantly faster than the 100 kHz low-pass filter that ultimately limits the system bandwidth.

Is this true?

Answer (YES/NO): NO